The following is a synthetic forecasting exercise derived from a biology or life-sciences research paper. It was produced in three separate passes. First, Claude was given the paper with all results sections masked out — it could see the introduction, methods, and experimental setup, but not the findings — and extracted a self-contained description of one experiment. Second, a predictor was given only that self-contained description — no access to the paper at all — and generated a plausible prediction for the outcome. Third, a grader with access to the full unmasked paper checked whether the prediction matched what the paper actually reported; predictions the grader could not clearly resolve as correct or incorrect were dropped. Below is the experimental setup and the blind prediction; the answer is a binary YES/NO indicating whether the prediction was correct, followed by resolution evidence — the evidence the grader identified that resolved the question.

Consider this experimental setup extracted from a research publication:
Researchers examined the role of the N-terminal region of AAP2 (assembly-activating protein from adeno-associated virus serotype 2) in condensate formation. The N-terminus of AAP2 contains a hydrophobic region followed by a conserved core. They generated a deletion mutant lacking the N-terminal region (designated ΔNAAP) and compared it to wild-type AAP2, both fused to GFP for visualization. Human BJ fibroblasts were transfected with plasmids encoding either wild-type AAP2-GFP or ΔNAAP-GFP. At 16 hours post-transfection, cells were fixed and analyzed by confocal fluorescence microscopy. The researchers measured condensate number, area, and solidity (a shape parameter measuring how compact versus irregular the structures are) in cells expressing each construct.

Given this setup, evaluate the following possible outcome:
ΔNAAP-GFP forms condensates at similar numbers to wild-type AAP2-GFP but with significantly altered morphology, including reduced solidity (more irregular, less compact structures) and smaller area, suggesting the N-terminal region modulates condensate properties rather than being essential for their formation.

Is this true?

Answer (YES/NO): NO